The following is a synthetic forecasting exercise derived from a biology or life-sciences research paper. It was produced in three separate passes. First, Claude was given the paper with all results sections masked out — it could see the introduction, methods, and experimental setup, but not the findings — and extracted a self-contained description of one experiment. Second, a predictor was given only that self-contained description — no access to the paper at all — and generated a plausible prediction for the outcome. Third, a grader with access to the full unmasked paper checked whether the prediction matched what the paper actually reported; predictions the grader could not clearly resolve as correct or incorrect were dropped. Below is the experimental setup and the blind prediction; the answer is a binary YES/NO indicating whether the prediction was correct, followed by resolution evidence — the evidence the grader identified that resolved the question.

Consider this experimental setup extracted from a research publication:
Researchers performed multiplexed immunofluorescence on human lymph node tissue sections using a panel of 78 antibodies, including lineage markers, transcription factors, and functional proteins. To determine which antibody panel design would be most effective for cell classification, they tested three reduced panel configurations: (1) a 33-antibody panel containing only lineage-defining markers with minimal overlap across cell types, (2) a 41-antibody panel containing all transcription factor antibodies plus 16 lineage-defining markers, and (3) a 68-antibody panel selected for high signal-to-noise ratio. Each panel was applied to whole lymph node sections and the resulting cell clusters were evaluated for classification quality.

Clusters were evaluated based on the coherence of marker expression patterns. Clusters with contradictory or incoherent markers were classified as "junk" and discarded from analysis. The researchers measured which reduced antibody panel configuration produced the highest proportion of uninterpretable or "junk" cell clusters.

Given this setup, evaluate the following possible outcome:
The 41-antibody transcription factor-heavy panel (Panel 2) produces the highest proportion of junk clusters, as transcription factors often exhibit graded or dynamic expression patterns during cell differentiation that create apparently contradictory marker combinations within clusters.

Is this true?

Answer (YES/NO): YES